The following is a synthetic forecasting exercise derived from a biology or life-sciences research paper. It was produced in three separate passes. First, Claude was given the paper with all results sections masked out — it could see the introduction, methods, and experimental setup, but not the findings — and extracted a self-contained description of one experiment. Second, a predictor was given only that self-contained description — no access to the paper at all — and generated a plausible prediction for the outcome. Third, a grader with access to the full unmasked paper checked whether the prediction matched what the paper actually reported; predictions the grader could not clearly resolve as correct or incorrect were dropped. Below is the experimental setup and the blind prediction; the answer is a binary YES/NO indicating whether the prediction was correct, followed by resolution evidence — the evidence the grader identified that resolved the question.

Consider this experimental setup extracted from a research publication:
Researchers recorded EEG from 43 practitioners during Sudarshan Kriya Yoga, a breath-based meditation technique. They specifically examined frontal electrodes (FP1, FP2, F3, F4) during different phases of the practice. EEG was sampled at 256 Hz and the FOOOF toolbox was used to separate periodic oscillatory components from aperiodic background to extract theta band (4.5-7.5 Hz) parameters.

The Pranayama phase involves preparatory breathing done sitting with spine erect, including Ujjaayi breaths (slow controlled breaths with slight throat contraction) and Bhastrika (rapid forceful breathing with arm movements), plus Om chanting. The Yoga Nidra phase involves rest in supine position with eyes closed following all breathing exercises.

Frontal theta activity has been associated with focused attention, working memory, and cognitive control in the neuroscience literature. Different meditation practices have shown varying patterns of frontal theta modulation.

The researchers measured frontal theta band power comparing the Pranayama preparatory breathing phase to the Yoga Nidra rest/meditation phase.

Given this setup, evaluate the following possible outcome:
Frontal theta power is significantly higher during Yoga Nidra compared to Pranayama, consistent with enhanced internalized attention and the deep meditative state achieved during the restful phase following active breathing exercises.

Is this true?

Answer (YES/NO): NO